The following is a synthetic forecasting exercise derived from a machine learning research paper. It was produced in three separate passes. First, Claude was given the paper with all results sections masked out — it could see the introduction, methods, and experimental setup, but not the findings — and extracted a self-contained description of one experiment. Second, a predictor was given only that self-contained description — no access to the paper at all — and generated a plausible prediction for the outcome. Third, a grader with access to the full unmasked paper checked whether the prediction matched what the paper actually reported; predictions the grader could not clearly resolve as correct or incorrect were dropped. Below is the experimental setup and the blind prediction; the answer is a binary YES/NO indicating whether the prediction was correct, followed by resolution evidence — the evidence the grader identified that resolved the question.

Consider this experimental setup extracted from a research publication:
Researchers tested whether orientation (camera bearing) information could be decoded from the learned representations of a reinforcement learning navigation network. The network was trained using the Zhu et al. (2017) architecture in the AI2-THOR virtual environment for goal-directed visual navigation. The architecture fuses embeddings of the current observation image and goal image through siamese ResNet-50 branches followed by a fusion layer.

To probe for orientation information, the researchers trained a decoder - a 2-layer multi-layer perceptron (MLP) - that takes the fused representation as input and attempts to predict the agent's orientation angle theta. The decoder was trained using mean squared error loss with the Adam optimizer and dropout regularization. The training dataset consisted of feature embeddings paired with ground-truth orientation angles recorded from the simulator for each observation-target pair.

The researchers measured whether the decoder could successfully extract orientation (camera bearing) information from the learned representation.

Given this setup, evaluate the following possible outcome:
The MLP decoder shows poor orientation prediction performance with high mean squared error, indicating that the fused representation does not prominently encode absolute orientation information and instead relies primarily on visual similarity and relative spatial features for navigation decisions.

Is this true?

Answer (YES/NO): NO